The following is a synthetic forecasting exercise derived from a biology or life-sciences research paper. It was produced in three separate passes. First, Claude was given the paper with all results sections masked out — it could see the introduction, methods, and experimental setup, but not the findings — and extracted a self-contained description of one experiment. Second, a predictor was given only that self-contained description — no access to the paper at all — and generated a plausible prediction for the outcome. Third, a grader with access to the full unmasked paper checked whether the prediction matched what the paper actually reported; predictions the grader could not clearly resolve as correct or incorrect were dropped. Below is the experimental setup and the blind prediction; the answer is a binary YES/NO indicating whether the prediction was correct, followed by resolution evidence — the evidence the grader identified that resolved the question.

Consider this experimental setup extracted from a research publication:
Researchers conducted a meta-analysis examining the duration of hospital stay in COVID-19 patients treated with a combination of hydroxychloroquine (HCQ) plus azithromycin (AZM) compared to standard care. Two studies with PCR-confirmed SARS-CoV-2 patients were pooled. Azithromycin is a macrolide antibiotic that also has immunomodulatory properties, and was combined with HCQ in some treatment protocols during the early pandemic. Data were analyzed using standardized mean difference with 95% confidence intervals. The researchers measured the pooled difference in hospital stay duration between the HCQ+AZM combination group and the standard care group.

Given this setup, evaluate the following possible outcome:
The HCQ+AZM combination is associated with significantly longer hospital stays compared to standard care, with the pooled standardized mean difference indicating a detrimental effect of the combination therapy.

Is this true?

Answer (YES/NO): YES